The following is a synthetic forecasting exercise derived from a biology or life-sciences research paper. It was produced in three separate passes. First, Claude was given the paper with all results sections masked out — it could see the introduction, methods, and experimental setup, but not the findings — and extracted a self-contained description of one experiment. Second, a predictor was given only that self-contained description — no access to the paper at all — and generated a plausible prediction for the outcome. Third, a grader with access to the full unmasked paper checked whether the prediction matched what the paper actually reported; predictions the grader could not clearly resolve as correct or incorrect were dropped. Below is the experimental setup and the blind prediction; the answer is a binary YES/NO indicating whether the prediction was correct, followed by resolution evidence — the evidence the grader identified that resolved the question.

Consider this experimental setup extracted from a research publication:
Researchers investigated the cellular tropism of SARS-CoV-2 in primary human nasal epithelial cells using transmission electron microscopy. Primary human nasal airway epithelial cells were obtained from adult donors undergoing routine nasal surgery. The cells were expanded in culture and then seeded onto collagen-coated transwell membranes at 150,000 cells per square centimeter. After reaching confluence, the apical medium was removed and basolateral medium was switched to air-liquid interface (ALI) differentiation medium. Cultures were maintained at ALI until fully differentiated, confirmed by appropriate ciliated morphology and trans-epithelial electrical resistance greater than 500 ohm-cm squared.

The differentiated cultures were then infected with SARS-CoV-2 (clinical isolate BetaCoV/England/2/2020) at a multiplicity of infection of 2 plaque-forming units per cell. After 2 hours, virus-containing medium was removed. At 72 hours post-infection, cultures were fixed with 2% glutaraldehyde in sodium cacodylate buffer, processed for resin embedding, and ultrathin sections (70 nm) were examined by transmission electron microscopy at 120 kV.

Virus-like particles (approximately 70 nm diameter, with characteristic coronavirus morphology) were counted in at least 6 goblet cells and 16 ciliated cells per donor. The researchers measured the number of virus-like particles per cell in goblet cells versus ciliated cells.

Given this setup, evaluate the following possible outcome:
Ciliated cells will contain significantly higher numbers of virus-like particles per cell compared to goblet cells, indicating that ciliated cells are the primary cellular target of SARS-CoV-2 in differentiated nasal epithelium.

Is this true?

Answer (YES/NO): YES